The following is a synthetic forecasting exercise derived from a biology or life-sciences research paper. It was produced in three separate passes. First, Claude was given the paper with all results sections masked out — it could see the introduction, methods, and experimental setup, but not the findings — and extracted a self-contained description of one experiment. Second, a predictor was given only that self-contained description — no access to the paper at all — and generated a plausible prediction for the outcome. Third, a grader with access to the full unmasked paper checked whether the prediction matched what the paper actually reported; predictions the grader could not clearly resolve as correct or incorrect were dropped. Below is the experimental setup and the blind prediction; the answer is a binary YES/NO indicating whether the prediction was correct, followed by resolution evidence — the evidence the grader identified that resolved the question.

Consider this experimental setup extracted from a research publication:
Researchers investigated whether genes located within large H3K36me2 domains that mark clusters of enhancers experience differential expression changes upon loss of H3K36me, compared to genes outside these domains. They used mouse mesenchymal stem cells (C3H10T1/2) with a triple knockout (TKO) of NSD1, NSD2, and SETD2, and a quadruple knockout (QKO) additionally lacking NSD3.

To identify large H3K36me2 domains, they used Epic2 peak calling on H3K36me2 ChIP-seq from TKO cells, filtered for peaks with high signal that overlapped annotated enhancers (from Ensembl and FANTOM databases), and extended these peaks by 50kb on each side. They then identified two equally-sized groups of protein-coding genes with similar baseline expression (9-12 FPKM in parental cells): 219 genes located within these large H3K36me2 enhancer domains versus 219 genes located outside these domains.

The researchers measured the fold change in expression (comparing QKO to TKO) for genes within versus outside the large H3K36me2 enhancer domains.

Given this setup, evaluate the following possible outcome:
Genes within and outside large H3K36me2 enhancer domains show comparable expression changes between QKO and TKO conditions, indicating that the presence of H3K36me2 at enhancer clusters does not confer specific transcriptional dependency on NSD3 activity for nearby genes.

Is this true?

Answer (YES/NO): NO